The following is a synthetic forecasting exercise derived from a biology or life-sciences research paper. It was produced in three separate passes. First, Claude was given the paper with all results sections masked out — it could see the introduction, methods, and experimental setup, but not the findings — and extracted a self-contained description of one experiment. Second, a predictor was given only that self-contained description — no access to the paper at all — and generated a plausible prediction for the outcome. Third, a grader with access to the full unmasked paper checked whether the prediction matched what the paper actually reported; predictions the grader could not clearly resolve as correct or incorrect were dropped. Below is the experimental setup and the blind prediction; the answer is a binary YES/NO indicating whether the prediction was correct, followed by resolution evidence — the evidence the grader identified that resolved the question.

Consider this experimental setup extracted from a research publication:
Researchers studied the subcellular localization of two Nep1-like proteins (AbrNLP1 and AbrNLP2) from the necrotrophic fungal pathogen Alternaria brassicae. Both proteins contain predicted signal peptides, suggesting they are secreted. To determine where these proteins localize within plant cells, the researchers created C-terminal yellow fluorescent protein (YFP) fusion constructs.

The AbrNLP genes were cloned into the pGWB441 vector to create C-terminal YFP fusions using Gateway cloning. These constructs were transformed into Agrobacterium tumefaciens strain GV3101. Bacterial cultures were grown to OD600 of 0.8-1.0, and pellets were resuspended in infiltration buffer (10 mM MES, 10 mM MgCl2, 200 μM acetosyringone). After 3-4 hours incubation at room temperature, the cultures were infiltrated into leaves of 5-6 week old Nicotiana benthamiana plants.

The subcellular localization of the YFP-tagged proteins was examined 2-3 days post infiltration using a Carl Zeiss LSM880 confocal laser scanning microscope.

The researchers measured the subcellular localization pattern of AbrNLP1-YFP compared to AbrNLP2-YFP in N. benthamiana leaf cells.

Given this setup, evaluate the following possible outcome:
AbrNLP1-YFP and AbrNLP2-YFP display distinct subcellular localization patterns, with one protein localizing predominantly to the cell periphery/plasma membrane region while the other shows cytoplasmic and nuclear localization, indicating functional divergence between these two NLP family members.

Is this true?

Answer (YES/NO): YES